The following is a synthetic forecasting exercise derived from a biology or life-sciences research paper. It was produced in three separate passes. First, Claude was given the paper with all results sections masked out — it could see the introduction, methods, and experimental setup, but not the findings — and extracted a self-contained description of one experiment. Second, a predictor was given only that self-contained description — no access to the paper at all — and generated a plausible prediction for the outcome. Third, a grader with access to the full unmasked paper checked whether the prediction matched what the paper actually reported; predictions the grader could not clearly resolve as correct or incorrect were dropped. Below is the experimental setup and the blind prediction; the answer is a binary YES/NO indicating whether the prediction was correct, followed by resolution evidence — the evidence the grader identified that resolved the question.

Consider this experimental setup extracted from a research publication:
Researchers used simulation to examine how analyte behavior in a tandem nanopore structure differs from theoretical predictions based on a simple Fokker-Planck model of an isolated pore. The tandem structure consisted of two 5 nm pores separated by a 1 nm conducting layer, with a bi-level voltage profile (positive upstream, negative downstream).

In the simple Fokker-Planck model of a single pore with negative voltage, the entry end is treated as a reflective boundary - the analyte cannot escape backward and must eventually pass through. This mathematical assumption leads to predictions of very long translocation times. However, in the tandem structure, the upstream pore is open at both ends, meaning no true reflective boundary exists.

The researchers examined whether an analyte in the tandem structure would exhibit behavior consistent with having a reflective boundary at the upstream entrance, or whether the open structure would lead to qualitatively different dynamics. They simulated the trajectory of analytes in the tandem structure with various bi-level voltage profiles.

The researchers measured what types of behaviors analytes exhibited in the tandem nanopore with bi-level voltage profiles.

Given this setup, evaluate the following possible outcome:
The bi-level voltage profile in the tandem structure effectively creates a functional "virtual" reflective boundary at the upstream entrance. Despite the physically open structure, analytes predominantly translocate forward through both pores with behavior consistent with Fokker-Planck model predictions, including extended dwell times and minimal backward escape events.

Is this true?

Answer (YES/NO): NO